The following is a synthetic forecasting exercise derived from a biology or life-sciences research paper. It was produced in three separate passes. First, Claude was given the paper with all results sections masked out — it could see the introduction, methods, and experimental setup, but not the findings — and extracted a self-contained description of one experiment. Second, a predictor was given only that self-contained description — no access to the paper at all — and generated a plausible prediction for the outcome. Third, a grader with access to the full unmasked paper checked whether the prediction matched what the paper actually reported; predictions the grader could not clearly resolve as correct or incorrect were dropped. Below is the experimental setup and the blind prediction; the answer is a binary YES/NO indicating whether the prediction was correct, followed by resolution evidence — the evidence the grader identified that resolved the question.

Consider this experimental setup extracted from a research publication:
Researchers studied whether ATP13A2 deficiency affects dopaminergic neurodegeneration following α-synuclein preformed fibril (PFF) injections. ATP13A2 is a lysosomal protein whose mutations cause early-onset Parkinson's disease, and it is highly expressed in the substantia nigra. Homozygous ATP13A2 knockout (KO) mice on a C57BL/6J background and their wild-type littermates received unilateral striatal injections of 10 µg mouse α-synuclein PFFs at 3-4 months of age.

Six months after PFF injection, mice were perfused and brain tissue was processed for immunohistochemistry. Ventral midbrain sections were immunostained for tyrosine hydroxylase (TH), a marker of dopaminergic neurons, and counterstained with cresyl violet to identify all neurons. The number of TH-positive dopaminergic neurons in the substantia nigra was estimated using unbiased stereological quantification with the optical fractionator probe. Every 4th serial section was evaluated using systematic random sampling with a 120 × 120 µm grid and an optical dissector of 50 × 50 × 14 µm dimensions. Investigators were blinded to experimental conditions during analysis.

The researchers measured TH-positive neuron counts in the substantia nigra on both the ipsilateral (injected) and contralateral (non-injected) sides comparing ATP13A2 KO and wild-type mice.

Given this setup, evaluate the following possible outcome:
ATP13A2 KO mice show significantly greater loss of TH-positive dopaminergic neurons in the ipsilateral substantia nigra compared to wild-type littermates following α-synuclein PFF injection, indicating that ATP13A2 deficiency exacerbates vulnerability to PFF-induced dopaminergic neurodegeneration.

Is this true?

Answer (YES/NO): NO